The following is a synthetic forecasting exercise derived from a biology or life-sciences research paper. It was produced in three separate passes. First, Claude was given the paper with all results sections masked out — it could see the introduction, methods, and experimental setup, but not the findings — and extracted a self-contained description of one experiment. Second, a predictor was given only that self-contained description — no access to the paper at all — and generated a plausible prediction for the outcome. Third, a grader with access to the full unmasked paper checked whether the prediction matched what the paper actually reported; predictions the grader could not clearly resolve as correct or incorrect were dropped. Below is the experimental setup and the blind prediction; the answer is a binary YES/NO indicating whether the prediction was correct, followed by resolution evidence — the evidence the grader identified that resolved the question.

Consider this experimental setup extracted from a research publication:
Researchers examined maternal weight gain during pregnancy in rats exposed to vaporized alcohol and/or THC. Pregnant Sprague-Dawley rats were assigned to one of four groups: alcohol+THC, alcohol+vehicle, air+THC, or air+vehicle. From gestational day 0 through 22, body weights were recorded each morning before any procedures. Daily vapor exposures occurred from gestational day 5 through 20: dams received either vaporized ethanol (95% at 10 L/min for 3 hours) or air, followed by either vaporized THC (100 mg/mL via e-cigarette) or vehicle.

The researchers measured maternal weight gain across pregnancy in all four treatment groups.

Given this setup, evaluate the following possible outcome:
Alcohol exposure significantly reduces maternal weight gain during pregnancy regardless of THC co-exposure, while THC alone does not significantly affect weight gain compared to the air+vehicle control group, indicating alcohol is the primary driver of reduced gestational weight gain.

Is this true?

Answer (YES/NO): YES